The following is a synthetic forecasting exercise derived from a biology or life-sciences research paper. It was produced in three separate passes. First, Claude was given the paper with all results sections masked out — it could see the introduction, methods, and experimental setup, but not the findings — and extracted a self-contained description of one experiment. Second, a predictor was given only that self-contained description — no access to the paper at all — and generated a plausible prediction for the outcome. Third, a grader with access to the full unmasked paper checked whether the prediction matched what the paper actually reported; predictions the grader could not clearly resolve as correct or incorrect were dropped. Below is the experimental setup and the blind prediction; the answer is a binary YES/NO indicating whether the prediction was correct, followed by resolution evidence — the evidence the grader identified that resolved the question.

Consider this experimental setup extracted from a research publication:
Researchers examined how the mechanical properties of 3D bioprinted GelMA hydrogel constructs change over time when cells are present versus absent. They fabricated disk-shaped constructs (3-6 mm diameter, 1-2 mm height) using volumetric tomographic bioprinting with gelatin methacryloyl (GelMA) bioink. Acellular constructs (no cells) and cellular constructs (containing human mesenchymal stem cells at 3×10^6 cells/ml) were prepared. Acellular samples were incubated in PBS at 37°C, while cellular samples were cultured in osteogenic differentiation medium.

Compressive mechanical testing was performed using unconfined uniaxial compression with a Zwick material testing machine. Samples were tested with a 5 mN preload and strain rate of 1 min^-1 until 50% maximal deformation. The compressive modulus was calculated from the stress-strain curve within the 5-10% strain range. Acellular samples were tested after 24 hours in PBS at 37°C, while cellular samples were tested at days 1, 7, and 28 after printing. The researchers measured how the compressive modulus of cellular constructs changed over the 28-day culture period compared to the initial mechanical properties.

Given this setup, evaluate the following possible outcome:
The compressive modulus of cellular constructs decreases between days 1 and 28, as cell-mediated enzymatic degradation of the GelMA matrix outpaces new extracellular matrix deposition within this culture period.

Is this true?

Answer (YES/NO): NO